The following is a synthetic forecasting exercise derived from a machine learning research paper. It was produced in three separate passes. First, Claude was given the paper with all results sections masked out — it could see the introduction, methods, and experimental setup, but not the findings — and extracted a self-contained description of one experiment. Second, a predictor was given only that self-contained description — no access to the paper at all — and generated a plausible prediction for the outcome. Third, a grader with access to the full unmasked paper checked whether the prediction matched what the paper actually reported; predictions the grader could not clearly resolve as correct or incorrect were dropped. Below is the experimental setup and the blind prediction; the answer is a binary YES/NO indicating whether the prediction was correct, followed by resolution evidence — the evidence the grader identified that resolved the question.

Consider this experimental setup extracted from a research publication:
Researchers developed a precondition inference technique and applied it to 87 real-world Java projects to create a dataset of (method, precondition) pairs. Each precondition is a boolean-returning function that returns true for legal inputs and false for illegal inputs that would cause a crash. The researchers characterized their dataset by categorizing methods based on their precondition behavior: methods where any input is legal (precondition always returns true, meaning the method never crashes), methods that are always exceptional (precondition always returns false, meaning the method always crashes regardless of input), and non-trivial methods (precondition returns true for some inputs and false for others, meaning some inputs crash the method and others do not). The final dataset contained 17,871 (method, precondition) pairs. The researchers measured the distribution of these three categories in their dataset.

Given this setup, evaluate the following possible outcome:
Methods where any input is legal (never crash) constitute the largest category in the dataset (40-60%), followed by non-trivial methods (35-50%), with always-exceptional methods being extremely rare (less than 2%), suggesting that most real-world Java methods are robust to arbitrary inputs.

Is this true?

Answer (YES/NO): NO